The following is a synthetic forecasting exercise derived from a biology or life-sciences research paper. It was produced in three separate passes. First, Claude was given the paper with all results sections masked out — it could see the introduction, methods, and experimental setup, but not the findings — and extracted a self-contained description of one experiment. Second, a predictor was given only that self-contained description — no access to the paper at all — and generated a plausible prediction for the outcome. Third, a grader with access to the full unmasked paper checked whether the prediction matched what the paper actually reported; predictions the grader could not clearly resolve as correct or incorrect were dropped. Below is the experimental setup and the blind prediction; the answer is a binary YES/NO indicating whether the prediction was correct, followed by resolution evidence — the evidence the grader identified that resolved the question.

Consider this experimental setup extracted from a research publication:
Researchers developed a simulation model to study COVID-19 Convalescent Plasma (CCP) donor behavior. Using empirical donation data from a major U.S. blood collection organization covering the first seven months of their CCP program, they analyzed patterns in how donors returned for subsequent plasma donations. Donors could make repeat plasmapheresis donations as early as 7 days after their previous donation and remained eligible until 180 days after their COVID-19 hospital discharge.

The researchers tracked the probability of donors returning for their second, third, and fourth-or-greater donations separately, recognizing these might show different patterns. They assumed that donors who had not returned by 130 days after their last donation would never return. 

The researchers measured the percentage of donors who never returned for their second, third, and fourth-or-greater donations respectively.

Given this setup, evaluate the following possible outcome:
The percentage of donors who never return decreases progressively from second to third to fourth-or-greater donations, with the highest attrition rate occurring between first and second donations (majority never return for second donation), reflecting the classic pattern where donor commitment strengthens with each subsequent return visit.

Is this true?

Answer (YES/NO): YES